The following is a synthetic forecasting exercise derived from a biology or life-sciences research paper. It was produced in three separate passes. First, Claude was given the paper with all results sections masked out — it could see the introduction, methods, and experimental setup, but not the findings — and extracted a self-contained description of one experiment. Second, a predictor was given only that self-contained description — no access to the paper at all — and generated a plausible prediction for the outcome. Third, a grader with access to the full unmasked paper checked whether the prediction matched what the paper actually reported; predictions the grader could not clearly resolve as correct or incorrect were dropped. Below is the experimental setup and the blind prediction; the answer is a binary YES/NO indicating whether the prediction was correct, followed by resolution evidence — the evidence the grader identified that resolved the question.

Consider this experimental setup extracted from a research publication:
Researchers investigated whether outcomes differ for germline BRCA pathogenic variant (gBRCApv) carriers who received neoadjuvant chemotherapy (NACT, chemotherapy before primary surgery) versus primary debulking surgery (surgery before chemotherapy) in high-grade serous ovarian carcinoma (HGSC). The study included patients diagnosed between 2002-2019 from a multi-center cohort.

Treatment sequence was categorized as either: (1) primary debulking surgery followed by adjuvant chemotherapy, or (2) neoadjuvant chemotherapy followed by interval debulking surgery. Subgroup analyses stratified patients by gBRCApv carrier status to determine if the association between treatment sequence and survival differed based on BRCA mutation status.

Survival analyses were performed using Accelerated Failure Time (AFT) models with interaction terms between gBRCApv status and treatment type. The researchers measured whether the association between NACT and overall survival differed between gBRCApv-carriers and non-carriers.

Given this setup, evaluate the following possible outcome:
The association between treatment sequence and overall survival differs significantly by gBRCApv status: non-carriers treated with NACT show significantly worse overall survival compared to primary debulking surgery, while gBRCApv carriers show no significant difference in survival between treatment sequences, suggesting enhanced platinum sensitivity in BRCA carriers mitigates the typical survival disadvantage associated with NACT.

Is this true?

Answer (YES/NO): NO